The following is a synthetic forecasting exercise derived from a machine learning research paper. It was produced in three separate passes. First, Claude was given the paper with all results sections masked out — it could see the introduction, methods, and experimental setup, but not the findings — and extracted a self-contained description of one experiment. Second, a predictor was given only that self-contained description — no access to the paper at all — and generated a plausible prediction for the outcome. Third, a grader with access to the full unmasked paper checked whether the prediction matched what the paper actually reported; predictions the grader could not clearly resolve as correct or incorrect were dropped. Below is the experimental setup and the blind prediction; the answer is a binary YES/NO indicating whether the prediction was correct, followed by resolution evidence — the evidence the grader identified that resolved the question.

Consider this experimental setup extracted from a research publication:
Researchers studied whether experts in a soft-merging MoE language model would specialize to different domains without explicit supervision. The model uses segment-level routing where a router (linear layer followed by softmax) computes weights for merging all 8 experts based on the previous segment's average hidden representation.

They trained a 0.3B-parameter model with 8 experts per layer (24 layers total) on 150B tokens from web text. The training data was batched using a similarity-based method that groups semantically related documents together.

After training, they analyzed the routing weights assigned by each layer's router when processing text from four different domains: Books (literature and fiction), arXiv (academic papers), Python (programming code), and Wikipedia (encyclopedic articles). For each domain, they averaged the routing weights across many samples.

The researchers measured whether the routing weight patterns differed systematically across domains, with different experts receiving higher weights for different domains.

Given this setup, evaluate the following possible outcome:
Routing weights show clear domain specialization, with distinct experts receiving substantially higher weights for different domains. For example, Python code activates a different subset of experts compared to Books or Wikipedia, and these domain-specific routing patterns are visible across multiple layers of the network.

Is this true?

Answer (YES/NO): YES